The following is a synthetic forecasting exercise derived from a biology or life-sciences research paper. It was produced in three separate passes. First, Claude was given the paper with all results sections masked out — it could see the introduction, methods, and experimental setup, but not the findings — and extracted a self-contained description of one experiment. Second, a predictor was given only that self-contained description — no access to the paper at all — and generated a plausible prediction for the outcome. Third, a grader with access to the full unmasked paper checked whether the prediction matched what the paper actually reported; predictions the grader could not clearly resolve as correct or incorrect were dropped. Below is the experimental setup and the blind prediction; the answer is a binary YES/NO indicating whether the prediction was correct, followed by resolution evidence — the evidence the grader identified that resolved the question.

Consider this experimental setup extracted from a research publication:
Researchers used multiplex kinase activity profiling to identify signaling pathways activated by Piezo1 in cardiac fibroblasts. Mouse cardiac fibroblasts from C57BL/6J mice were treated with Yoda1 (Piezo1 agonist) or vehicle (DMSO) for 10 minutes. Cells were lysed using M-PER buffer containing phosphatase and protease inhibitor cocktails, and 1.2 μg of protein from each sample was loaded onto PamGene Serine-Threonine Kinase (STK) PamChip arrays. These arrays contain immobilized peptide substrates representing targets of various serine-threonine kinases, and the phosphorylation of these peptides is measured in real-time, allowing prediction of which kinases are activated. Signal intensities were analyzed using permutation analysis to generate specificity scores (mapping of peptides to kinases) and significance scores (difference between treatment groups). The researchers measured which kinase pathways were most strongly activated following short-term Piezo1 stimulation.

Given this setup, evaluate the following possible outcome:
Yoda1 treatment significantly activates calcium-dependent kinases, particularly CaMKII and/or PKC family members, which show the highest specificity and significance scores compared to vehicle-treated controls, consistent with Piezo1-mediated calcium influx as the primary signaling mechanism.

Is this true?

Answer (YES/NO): NO